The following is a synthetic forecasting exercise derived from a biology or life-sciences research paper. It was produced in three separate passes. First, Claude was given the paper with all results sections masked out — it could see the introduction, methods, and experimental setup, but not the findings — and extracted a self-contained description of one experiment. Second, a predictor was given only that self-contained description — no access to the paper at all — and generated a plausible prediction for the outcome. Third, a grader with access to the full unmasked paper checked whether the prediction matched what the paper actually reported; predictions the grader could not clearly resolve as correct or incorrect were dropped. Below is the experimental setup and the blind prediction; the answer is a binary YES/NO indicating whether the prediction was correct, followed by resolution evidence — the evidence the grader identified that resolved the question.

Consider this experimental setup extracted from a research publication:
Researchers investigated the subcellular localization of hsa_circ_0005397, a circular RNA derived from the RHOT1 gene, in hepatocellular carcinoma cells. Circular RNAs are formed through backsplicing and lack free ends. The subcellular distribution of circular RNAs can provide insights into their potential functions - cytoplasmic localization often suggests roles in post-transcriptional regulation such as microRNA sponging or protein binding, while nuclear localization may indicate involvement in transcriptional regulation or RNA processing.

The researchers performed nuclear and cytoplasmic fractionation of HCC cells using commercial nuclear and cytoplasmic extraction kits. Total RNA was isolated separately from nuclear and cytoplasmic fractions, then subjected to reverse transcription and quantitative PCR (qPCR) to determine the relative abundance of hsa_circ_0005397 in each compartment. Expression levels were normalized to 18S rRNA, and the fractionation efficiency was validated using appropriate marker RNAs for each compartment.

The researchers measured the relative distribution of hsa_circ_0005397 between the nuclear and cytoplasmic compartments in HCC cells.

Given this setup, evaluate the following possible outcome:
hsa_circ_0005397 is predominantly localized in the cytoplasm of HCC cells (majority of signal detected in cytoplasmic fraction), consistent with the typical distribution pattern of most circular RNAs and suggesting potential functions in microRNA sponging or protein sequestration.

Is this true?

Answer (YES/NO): YES